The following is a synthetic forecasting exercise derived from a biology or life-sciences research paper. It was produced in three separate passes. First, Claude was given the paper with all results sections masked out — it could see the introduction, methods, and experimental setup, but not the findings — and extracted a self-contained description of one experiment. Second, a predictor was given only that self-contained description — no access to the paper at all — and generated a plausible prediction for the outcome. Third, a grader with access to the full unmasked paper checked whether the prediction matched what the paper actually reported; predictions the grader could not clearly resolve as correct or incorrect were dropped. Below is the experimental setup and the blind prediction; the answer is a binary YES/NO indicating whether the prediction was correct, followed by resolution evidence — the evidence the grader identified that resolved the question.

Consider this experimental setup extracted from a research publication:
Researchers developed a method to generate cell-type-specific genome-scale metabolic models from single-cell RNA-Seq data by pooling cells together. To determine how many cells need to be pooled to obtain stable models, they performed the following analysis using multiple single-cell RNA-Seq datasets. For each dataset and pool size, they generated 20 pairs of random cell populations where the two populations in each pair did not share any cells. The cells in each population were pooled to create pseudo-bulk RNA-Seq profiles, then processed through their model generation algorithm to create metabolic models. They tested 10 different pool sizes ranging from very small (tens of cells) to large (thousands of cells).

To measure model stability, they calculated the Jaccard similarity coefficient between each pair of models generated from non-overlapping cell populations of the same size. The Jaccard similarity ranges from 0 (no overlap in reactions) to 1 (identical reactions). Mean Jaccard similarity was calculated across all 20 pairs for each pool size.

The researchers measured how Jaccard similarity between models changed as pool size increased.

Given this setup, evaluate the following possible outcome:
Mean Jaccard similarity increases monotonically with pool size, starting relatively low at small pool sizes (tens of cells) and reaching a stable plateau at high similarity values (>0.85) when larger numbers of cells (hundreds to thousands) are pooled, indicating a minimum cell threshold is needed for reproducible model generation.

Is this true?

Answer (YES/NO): NO